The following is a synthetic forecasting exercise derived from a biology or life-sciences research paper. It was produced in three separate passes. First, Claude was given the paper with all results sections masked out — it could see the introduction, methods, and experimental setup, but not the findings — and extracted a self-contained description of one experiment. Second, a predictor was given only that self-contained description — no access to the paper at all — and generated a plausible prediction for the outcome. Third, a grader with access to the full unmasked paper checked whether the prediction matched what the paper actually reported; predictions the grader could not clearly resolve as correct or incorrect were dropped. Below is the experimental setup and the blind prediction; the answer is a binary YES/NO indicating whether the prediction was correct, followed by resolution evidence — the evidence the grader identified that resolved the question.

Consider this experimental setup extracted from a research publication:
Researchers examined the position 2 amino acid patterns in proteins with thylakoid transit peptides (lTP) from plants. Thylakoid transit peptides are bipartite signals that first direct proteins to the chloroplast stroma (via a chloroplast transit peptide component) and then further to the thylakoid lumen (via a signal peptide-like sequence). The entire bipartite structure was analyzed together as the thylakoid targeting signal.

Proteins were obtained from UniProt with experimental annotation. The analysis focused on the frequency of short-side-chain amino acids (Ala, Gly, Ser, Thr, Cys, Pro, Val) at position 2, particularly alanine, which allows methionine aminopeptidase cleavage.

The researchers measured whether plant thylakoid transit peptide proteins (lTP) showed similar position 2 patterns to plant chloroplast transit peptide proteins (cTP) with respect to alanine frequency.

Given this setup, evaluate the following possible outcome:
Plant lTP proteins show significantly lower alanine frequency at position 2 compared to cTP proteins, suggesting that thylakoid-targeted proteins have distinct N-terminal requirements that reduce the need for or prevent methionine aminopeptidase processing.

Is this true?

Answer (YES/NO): NO